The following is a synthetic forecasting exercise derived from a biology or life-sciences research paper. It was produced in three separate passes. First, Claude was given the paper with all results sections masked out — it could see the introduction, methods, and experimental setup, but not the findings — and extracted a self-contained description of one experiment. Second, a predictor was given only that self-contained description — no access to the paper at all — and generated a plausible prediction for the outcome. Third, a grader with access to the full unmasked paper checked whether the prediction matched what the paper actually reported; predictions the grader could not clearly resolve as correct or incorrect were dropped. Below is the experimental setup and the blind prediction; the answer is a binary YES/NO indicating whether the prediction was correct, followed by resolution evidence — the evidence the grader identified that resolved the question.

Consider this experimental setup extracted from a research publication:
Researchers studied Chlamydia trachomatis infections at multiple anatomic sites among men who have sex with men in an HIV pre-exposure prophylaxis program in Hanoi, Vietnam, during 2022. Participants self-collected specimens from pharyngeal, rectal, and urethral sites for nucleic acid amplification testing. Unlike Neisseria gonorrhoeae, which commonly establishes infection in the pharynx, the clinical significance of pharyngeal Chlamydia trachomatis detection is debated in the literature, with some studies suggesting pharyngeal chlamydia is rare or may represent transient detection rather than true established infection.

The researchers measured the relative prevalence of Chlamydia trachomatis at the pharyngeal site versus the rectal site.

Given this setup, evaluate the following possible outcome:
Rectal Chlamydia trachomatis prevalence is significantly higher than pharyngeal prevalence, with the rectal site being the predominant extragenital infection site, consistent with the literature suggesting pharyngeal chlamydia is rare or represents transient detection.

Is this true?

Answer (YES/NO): YES